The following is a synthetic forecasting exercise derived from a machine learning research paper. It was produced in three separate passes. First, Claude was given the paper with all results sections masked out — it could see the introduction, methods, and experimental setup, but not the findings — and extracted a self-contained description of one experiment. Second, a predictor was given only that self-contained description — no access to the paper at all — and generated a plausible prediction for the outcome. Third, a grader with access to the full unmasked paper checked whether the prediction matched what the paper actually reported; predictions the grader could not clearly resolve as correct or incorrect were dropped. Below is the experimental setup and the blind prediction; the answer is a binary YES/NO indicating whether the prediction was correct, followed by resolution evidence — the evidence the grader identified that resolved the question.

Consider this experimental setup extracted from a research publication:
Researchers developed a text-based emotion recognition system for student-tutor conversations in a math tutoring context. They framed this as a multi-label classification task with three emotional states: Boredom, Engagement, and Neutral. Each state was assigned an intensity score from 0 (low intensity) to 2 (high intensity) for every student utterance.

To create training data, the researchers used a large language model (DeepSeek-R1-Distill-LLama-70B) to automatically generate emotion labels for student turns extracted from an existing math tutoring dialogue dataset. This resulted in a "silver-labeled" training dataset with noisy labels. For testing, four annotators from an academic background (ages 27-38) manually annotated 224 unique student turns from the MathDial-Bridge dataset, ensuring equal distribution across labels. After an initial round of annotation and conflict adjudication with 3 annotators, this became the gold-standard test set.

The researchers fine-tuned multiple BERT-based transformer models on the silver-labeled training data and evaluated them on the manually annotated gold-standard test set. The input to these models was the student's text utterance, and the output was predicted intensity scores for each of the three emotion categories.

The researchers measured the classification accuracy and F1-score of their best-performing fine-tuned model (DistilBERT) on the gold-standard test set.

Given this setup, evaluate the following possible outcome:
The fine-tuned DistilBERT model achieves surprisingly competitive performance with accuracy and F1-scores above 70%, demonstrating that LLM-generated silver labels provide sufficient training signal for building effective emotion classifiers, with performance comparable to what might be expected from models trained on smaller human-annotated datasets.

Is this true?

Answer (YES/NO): NO